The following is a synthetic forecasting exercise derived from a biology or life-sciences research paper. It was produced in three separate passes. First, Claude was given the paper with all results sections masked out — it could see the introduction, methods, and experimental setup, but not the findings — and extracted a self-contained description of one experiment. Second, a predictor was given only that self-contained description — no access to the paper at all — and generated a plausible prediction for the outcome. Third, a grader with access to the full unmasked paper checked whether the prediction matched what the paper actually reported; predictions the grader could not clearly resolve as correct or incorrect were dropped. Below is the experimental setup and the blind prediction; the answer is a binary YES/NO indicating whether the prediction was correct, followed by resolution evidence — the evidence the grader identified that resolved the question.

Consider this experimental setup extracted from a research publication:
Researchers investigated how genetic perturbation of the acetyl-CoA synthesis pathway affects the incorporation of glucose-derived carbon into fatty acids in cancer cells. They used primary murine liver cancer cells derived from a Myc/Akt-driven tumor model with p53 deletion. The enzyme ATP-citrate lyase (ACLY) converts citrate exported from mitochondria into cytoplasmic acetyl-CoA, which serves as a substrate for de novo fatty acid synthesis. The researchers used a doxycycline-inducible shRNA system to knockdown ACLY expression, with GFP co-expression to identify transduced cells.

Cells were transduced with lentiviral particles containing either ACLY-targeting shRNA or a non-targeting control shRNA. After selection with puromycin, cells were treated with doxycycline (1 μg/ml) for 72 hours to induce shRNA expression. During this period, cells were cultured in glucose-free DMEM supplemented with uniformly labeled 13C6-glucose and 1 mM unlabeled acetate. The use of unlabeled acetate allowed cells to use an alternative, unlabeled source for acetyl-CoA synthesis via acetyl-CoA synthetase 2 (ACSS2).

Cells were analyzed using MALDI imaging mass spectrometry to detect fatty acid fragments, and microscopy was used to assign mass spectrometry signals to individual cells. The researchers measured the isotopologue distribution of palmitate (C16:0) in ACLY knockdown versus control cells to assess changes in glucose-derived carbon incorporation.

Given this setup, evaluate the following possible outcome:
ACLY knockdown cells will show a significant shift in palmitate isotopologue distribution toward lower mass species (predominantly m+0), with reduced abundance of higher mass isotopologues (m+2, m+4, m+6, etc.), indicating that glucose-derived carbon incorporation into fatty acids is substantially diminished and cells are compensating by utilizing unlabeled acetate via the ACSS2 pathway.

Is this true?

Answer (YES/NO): NO